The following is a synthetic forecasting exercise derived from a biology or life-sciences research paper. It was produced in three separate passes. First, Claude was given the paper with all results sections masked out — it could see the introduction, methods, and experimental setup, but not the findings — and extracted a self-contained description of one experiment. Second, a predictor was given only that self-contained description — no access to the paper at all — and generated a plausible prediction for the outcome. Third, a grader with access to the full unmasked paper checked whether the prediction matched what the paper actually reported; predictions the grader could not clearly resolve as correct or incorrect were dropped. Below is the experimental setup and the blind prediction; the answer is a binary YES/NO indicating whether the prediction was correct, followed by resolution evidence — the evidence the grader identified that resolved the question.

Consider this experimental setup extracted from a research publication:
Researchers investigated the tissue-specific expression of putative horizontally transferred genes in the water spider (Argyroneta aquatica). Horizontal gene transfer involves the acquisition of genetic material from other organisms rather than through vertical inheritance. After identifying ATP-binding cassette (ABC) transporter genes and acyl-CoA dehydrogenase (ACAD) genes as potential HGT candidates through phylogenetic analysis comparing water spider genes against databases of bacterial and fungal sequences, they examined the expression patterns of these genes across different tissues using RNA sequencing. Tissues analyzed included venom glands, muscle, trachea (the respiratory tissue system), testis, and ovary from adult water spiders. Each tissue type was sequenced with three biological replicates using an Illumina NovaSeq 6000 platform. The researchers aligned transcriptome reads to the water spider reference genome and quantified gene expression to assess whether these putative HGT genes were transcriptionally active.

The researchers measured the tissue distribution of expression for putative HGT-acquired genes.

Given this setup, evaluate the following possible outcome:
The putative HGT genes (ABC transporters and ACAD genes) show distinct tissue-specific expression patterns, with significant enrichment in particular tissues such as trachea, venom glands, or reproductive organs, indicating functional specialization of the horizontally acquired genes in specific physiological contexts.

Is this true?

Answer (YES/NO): NO